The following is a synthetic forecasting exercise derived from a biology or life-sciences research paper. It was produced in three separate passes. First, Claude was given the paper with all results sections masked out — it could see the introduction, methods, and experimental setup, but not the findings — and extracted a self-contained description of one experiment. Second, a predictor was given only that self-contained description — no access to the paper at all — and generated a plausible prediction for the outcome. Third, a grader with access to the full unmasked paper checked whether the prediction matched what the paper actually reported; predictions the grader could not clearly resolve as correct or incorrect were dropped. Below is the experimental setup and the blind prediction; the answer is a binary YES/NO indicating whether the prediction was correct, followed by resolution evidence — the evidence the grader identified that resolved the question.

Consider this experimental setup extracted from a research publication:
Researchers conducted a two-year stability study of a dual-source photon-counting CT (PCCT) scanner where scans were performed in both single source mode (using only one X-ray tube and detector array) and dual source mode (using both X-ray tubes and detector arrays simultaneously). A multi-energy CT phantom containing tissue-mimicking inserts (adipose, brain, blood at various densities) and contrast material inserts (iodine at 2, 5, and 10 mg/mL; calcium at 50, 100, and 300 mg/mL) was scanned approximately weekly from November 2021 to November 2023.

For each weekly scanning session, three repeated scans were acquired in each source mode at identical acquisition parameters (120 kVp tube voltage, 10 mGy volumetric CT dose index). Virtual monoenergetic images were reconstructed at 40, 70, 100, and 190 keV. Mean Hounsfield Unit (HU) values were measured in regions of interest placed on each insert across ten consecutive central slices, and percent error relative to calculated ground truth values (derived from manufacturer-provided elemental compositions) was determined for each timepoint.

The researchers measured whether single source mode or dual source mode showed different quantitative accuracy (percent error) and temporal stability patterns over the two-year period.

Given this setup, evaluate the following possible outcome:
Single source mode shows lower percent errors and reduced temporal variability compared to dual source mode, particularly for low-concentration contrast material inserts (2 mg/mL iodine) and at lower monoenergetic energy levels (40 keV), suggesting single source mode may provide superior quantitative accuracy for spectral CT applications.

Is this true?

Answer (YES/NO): NO